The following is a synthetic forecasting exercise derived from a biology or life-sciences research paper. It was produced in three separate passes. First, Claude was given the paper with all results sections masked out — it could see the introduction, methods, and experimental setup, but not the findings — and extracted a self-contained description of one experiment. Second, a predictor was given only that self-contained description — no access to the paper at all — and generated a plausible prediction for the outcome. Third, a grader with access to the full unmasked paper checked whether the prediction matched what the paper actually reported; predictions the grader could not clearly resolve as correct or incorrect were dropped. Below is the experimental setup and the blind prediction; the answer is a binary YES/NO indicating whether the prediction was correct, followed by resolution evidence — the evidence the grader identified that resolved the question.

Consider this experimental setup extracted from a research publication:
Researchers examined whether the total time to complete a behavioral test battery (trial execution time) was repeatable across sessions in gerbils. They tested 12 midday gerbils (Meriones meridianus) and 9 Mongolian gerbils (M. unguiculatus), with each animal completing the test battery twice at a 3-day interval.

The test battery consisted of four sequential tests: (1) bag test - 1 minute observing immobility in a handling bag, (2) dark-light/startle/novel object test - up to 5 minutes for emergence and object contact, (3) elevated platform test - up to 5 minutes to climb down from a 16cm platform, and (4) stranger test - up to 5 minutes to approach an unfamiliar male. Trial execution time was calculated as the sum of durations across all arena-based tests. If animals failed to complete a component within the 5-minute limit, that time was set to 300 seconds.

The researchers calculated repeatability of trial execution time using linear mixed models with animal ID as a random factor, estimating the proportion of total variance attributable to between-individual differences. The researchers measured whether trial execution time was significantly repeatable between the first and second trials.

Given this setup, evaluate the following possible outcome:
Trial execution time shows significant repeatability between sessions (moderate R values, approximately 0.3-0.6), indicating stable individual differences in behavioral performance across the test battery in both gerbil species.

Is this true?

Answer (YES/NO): NO